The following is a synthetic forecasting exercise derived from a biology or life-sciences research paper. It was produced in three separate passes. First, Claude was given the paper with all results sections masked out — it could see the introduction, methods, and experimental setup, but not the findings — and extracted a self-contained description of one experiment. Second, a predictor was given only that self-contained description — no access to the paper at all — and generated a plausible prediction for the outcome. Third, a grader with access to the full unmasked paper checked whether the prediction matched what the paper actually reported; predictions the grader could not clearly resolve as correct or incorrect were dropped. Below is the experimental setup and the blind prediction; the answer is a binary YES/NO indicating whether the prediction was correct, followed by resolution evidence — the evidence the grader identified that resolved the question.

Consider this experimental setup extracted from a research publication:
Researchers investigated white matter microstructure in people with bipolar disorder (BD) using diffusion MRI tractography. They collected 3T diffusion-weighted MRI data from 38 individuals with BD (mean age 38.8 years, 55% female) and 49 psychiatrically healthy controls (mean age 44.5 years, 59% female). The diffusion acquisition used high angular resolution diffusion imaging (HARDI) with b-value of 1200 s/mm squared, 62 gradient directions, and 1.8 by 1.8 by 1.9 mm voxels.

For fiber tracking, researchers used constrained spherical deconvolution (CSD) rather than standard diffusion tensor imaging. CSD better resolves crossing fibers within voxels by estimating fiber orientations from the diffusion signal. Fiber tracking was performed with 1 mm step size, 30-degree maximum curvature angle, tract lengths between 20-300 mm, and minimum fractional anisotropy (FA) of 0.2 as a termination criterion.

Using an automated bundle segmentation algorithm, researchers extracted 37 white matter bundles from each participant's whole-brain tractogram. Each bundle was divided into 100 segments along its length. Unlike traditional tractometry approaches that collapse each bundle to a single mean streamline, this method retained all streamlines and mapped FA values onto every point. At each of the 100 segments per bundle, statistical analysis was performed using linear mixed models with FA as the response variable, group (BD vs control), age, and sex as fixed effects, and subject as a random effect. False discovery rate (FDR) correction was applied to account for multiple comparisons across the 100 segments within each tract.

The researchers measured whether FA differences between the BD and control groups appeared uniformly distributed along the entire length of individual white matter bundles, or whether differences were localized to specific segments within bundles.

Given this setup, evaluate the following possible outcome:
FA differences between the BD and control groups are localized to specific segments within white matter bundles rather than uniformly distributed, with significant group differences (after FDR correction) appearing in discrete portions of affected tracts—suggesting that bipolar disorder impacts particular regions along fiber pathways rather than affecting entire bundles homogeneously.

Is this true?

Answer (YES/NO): YES